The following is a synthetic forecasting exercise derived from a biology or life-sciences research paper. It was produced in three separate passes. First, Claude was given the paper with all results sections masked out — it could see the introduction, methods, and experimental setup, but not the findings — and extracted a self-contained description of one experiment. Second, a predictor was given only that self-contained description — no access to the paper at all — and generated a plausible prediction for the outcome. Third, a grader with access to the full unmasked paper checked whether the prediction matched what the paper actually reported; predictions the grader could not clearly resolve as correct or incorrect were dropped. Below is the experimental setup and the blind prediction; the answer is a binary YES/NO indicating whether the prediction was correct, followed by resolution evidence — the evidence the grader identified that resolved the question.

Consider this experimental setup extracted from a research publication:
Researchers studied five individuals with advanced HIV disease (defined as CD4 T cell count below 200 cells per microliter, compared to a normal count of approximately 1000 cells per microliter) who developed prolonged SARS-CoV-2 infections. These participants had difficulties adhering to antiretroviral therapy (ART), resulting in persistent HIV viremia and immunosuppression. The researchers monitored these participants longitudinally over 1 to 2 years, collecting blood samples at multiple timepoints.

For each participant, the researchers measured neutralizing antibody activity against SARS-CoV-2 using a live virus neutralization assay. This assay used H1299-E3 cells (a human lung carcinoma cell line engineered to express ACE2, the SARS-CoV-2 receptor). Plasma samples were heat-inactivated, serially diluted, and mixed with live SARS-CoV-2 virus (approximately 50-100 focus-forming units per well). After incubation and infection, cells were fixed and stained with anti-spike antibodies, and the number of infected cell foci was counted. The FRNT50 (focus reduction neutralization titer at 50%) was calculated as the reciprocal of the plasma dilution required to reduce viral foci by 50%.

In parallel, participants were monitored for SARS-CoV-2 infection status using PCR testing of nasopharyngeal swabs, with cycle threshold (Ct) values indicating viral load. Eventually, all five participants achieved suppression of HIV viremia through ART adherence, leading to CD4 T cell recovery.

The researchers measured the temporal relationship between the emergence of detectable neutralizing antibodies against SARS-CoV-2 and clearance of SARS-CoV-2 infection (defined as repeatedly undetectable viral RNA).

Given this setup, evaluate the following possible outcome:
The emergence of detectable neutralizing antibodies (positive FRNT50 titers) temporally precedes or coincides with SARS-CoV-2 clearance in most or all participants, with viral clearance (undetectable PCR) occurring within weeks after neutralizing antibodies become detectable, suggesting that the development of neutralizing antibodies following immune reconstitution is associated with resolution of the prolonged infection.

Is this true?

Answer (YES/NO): YES